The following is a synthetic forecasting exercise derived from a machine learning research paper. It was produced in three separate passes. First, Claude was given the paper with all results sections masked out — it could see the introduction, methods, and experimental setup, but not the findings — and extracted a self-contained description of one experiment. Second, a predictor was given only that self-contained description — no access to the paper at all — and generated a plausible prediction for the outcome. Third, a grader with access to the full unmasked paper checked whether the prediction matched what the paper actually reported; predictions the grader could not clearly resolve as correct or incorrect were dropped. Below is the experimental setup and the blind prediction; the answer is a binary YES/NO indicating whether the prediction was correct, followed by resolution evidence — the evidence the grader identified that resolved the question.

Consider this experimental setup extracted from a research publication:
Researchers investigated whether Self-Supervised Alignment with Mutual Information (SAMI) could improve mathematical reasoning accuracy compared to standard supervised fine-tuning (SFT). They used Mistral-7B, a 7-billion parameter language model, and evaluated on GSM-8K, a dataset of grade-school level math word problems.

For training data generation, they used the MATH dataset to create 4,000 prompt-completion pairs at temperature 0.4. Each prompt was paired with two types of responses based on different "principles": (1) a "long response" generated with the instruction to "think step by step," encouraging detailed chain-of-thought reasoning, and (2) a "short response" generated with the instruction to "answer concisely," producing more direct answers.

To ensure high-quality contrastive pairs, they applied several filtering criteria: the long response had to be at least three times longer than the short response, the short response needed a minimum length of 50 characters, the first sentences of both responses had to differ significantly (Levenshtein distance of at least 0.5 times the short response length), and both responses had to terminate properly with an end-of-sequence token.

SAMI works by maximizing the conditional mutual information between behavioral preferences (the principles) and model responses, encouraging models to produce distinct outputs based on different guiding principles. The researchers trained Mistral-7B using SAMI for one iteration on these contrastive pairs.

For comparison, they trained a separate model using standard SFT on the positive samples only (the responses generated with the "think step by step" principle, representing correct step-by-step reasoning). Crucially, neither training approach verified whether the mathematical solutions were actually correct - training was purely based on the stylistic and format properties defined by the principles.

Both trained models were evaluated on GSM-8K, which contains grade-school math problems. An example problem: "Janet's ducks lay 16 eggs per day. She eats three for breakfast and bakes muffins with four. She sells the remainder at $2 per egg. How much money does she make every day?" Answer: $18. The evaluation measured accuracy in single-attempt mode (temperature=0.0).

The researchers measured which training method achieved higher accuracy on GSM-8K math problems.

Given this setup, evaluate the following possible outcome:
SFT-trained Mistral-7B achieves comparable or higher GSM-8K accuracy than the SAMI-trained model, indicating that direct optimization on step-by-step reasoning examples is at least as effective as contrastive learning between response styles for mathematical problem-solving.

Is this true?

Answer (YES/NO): YES